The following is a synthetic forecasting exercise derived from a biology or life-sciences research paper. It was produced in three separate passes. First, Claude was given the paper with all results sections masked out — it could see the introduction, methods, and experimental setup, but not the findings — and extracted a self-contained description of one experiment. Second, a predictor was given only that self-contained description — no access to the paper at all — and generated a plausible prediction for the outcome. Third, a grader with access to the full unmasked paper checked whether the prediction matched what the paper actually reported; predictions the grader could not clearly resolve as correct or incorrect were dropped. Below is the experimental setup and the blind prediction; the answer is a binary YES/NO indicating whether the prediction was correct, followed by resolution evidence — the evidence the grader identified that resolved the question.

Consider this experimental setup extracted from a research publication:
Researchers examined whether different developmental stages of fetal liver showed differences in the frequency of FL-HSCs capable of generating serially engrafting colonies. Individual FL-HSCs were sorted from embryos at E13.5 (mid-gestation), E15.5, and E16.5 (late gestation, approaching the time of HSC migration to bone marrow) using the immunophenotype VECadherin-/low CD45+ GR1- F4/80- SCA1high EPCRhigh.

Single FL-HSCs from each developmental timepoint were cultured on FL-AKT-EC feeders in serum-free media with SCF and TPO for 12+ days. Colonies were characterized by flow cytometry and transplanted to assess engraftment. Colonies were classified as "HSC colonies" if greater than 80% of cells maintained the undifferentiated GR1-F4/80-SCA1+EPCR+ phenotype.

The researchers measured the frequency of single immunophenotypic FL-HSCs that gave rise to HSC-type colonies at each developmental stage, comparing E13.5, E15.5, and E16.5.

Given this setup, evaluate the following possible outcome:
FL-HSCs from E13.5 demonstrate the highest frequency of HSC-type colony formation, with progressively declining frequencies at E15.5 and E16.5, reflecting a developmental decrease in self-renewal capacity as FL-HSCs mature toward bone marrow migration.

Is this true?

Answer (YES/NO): NO